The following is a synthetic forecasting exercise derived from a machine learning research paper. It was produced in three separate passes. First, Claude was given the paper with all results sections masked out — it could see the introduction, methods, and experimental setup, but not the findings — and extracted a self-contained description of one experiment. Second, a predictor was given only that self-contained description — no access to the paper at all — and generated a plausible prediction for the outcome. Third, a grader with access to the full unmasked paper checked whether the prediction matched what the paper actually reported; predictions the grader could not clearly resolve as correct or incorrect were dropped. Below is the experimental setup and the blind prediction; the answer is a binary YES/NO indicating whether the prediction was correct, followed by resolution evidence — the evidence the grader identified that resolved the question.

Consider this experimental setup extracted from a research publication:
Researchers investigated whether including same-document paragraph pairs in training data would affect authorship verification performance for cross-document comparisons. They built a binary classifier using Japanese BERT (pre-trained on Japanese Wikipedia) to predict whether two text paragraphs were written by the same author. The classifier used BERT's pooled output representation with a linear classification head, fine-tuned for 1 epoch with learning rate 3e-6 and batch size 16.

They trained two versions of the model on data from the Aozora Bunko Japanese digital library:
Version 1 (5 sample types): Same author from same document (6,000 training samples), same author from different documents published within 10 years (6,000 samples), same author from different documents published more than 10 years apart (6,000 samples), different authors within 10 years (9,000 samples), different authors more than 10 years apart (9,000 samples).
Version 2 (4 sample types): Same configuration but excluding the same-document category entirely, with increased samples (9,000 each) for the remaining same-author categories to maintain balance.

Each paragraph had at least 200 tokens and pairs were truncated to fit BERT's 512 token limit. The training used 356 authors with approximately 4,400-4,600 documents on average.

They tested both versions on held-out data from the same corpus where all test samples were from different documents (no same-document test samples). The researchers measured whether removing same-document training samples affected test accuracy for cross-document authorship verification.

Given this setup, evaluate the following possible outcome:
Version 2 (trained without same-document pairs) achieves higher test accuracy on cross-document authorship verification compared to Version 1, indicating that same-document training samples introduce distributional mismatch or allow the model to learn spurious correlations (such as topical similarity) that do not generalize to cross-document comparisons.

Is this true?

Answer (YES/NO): NO